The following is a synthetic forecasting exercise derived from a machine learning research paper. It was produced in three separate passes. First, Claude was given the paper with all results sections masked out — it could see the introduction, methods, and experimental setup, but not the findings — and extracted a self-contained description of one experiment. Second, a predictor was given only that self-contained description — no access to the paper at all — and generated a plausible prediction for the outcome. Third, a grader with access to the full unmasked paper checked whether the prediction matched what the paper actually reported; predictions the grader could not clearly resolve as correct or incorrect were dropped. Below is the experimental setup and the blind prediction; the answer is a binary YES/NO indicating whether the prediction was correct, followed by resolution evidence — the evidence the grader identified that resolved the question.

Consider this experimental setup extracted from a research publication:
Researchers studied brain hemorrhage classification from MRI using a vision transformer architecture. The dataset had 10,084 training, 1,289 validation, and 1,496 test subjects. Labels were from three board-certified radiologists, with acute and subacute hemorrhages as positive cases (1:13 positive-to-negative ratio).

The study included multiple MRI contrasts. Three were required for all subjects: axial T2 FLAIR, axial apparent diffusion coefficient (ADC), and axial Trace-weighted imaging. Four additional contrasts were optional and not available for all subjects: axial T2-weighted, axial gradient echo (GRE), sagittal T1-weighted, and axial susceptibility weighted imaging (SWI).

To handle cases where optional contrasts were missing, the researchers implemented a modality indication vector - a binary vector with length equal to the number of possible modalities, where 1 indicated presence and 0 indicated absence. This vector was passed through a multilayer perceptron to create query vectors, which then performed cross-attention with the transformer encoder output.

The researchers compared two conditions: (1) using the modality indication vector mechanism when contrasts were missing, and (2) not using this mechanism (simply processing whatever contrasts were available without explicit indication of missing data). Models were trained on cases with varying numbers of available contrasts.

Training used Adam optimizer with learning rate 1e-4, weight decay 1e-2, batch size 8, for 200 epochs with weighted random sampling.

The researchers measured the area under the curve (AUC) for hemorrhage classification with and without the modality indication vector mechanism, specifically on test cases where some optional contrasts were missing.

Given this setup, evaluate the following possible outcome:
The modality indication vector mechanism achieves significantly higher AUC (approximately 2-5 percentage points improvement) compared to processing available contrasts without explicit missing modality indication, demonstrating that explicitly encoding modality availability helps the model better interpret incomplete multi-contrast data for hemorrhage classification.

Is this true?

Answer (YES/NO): NO